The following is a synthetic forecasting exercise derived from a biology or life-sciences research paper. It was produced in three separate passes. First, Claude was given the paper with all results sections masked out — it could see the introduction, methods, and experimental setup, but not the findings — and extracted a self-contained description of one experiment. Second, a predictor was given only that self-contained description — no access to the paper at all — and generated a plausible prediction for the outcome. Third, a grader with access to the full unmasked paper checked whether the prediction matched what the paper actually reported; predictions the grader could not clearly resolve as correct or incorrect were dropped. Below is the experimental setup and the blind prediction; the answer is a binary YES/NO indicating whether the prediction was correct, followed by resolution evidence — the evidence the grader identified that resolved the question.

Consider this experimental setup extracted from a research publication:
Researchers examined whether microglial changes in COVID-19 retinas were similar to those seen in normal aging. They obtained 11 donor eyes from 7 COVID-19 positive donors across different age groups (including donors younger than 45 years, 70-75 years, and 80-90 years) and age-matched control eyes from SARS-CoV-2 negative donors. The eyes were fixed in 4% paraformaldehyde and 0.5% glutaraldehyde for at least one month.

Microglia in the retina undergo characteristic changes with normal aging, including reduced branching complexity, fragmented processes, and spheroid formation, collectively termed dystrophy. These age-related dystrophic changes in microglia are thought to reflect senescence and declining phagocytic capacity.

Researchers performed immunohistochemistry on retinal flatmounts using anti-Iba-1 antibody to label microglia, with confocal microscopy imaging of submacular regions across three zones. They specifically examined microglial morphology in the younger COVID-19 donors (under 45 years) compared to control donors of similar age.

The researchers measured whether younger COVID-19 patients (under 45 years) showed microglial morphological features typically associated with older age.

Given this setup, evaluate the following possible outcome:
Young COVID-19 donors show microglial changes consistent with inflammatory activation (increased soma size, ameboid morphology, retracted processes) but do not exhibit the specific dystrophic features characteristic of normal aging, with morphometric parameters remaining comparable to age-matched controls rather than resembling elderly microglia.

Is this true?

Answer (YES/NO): NO